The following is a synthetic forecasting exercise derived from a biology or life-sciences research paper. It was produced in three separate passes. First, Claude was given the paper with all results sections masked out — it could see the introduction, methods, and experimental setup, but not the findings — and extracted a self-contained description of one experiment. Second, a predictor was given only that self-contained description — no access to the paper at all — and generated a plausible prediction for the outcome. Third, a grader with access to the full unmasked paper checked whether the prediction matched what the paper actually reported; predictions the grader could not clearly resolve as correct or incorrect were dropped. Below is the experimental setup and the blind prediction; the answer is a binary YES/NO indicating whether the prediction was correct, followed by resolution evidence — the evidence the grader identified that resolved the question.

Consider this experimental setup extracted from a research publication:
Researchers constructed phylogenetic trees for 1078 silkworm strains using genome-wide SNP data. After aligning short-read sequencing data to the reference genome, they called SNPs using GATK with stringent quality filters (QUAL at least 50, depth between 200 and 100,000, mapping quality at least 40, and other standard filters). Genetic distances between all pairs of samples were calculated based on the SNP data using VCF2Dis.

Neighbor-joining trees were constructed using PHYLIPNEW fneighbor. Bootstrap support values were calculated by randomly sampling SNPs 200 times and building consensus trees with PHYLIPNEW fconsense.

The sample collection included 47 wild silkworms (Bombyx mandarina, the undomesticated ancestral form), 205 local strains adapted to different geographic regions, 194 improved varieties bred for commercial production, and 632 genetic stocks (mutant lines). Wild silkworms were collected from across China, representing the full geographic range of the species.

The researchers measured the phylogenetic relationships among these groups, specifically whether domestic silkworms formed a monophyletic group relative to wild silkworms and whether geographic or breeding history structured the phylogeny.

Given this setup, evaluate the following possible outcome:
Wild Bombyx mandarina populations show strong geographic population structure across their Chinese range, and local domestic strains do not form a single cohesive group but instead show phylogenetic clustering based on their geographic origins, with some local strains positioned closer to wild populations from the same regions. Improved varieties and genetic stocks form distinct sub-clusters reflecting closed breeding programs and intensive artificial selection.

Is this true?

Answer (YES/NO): NO